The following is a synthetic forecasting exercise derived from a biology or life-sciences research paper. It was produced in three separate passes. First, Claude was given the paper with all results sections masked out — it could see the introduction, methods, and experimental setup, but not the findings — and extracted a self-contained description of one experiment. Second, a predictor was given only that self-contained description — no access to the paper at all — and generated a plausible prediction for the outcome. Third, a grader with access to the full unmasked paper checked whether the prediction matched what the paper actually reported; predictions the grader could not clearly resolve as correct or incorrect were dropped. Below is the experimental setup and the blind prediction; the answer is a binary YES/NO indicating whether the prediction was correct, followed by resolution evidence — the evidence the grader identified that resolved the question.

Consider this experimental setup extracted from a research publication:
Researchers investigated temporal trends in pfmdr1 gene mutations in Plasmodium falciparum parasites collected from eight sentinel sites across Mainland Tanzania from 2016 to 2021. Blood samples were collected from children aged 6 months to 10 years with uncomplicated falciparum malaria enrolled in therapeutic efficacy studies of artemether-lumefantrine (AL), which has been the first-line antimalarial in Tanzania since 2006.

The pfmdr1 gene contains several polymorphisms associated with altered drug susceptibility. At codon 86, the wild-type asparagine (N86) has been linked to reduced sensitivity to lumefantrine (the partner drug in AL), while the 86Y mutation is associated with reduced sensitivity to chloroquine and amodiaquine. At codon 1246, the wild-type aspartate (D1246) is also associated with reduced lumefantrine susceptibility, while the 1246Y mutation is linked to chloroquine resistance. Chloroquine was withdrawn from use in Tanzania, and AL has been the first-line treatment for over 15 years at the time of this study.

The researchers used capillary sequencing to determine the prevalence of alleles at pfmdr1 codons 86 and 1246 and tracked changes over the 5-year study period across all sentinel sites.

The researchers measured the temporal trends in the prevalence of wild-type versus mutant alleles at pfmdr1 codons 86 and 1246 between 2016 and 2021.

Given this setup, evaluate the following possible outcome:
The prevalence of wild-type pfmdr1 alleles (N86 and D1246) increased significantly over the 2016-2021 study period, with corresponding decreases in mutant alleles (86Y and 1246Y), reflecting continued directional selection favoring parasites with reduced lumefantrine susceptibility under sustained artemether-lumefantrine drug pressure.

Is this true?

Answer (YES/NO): NO